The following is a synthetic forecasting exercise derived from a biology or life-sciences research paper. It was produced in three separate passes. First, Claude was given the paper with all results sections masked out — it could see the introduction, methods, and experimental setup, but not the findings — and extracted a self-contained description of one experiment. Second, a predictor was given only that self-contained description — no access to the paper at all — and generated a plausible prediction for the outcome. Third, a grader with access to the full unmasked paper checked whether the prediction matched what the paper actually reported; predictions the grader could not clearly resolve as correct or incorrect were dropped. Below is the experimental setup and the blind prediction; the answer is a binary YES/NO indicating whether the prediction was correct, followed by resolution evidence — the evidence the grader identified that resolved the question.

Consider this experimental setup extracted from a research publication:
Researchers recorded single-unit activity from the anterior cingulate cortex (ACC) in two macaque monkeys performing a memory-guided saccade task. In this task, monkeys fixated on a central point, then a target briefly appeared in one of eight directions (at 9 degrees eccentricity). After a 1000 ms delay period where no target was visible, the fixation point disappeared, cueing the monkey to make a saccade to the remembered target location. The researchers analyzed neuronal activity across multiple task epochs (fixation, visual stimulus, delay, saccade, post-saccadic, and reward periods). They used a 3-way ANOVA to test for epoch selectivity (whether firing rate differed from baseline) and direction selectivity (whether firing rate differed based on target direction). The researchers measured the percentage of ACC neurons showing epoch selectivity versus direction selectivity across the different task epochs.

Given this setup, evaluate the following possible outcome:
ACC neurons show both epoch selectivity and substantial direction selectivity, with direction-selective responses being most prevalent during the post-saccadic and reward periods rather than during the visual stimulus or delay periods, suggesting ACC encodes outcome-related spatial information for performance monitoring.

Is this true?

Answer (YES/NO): NO